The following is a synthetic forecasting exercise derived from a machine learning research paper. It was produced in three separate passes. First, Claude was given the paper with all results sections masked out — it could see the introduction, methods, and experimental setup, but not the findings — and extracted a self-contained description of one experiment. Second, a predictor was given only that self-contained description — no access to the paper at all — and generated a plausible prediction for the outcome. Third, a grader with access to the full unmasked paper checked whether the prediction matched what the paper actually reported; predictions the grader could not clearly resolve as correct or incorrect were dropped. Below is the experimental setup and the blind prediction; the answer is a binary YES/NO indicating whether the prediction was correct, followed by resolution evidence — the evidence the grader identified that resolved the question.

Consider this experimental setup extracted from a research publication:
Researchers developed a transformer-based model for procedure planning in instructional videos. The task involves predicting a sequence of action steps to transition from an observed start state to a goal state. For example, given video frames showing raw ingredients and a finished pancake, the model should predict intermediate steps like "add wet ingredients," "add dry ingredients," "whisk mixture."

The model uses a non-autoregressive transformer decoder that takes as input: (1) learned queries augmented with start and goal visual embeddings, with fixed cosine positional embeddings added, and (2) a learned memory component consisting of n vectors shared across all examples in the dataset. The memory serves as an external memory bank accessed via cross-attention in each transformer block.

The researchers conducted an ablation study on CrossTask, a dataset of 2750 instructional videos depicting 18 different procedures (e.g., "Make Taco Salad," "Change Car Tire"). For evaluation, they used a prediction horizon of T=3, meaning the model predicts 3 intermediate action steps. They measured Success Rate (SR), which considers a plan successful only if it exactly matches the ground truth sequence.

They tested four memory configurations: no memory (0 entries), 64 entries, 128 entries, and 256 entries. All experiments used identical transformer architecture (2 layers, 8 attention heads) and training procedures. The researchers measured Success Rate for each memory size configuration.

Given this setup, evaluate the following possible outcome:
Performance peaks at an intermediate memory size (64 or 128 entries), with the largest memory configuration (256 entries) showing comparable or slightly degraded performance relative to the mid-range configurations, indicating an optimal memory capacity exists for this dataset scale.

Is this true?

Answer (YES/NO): NO